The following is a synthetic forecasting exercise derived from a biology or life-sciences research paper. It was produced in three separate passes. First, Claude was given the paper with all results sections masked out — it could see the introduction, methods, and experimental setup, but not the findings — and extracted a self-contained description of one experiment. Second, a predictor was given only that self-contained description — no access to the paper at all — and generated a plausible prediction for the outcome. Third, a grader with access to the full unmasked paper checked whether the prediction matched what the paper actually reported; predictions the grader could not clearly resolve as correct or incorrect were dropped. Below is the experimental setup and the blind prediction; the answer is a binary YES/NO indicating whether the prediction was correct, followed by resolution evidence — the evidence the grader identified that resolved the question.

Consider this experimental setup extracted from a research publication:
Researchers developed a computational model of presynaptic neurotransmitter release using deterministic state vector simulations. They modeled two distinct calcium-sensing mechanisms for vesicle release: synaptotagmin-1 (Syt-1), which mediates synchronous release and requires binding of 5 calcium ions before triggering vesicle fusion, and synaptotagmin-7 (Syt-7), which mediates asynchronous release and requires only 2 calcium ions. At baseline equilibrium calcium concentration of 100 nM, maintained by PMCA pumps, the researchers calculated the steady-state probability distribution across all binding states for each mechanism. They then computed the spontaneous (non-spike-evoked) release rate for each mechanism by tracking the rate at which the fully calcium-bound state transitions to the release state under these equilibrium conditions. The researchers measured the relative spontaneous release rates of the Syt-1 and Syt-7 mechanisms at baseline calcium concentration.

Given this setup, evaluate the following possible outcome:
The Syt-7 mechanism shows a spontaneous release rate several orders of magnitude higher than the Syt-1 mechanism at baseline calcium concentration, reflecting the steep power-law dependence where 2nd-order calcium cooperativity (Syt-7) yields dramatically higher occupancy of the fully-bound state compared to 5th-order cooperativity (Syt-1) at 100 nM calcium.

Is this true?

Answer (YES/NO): YES